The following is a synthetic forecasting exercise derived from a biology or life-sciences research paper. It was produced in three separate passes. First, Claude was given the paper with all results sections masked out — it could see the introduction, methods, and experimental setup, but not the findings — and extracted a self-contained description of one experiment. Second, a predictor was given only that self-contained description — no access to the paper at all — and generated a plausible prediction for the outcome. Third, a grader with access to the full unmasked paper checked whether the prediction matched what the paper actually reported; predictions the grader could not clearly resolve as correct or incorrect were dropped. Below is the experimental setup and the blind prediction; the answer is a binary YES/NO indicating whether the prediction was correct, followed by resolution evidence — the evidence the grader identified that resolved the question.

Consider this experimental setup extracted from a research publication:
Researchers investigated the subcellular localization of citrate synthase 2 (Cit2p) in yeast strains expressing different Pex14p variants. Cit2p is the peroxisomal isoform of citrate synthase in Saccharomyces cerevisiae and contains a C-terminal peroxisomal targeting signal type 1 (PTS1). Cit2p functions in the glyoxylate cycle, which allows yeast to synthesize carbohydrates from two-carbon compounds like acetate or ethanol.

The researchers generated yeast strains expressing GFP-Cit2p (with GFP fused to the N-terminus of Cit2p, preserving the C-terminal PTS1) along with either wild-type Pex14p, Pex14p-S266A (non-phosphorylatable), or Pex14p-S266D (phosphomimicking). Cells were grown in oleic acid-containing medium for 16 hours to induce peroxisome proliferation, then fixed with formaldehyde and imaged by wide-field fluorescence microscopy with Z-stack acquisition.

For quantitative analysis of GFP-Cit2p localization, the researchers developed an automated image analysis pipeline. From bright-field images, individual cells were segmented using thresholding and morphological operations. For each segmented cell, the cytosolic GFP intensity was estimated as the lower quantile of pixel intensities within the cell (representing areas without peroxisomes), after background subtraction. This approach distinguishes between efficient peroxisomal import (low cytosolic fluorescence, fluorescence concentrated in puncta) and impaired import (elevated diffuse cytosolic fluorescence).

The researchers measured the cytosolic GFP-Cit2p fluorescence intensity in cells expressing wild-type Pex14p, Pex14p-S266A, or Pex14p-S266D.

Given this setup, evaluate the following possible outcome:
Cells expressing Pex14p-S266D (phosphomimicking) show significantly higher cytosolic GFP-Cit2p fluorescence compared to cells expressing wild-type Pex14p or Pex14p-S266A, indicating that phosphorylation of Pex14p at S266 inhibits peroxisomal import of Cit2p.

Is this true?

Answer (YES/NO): YES